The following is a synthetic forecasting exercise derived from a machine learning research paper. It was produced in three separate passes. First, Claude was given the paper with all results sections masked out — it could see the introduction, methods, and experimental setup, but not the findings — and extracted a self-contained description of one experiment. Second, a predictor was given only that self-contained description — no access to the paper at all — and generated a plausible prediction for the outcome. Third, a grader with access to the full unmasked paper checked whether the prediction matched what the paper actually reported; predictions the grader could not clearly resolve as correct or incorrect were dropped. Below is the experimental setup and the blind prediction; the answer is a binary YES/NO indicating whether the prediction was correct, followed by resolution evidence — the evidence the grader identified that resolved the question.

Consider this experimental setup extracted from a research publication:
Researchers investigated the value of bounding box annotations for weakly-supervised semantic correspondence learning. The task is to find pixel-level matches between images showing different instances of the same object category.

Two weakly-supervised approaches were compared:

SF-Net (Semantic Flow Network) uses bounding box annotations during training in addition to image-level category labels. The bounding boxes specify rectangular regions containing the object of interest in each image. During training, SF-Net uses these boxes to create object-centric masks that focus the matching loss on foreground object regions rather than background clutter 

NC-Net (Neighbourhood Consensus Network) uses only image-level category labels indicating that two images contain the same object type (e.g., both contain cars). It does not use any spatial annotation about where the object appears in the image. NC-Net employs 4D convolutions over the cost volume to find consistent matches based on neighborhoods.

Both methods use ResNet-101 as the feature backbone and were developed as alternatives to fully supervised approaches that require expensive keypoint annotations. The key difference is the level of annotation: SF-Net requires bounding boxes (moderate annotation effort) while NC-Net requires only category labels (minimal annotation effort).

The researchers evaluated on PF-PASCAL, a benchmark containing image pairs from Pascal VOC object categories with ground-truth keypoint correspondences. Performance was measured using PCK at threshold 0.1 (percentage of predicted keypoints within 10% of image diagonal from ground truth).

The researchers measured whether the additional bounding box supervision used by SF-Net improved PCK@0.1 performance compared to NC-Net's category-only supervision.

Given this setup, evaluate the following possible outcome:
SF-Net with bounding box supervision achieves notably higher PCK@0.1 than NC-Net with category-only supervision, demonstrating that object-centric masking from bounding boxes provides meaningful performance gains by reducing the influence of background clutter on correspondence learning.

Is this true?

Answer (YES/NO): YES